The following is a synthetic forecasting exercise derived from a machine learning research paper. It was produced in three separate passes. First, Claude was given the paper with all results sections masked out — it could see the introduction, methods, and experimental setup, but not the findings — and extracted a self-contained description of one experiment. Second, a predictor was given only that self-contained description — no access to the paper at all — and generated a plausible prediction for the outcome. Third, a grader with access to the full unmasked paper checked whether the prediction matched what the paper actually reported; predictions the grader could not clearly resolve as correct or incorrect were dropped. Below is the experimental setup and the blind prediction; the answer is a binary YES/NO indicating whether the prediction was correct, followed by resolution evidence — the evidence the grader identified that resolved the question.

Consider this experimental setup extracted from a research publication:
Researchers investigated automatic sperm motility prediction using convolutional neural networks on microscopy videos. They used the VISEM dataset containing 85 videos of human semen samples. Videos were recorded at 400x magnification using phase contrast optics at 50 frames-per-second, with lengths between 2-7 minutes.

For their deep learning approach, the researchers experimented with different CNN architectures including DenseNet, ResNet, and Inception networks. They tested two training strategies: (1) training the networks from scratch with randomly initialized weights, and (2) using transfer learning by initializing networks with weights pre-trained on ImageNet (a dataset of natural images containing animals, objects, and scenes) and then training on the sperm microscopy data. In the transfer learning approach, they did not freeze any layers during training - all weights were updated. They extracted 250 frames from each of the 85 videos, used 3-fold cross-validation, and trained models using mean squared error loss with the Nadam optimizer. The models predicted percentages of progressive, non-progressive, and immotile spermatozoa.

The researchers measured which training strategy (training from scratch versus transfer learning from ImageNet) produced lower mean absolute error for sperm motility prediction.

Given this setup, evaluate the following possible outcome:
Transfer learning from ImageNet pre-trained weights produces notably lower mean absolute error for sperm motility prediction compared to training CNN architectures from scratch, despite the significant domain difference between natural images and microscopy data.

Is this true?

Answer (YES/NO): YES